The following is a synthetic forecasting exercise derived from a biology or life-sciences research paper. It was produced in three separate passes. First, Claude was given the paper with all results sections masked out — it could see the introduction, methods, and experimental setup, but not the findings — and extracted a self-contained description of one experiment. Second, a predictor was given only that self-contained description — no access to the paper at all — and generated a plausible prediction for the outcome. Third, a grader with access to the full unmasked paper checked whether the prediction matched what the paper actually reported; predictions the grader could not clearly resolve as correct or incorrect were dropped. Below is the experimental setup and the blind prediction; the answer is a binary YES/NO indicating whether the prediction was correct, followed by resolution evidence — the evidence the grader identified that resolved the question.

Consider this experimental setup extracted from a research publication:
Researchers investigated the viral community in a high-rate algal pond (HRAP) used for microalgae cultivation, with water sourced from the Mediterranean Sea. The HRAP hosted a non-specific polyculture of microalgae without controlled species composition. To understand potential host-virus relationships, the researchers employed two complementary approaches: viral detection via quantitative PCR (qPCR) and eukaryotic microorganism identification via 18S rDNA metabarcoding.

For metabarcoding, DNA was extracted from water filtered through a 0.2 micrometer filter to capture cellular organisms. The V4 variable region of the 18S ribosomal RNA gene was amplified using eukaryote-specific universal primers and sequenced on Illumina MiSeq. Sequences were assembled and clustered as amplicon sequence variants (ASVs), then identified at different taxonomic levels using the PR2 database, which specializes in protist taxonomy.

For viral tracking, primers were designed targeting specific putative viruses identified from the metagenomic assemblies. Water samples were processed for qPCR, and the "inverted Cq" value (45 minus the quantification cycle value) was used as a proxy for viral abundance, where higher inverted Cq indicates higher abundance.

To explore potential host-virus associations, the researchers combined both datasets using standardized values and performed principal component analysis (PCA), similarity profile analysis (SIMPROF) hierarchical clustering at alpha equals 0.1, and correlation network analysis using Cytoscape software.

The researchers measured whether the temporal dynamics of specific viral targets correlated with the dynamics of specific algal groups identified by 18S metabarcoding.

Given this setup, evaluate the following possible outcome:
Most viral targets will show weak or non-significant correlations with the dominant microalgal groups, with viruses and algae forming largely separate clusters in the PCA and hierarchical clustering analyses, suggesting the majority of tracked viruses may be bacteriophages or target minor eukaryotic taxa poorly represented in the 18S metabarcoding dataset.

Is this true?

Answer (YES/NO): NO